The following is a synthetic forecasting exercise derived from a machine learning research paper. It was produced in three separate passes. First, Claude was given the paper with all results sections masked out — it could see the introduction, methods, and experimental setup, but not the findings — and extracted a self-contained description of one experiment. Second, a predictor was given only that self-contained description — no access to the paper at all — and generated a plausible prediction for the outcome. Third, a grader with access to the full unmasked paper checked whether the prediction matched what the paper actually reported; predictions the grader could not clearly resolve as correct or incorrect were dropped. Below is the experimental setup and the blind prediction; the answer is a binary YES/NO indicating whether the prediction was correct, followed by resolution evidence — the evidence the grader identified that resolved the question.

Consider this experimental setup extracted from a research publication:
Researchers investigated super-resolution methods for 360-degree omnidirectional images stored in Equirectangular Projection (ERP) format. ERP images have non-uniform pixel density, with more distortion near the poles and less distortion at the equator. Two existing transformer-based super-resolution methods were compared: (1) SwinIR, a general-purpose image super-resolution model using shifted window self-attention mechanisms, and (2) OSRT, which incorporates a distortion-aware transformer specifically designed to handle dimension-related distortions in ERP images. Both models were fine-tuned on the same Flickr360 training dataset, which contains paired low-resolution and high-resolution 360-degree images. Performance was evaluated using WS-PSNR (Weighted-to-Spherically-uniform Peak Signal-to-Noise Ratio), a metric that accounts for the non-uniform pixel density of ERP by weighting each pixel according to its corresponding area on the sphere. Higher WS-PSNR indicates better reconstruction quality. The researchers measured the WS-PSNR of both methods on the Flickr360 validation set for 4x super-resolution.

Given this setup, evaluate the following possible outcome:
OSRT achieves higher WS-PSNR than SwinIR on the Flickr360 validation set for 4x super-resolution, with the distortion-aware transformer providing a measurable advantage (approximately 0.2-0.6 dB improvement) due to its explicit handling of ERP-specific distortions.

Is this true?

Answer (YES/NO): YES